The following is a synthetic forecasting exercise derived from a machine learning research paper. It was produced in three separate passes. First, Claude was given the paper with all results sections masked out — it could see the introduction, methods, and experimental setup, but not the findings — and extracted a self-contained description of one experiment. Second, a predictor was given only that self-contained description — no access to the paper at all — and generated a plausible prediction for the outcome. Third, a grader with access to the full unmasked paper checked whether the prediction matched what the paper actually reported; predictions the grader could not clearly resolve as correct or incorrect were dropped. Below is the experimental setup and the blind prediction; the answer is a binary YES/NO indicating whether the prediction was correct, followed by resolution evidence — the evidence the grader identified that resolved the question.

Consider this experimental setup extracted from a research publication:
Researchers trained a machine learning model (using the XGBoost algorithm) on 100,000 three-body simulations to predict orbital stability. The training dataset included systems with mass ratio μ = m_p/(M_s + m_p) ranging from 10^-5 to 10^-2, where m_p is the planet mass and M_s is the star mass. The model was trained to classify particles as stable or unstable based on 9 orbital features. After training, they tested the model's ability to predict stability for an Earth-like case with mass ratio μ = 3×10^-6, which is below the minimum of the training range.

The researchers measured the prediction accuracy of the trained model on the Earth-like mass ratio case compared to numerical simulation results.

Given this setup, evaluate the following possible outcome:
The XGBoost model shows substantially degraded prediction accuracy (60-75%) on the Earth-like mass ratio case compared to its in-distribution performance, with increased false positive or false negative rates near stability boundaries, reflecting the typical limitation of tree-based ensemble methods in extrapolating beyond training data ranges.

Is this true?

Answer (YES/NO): NO